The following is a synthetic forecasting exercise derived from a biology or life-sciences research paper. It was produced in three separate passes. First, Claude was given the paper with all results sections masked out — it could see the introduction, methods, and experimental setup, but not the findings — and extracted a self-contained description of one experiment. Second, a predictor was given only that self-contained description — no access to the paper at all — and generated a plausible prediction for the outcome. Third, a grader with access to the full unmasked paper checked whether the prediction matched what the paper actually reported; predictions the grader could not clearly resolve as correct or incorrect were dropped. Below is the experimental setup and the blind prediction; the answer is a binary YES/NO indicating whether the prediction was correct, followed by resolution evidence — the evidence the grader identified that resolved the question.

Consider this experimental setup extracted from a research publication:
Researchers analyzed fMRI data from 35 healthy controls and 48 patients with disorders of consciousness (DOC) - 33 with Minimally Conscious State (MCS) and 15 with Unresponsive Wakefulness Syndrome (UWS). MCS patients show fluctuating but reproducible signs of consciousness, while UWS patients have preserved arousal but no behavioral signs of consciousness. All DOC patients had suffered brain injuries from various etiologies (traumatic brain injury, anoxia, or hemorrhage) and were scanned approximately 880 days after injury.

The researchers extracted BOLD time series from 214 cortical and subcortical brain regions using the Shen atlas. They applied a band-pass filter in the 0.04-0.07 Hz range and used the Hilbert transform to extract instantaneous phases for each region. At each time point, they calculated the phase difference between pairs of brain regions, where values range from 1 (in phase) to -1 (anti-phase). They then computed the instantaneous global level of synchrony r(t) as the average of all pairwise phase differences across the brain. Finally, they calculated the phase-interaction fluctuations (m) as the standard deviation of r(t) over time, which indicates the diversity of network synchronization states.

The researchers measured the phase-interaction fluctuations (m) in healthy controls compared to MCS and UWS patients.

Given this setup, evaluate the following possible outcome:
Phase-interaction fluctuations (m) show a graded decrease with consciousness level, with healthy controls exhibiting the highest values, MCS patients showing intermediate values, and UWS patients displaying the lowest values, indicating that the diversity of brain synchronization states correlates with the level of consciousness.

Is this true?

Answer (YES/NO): NO